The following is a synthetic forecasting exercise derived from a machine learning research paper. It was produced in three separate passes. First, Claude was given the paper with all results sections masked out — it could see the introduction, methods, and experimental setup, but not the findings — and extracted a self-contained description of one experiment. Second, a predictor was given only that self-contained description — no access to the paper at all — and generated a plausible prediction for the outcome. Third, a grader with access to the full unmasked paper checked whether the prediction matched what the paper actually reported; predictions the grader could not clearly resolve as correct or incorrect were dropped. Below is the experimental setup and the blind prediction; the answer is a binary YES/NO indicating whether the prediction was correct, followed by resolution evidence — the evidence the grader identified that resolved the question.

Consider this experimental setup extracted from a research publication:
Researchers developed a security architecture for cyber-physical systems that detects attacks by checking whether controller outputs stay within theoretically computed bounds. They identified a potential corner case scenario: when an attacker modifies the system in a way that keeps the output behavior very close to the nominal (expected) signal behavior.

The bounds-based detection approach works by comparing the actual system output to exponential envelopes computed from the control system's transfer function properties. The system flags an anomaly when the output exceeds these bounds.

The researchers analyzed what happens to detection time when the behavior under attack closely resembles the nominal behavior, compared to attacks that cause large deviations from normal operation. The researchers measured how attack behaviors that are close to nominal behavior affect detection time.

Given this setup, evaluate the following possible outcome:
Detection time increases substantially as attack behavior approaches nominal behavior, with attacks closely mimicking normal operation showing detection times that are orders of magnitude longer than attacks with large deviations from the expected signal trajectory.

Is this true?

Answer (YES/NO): NO